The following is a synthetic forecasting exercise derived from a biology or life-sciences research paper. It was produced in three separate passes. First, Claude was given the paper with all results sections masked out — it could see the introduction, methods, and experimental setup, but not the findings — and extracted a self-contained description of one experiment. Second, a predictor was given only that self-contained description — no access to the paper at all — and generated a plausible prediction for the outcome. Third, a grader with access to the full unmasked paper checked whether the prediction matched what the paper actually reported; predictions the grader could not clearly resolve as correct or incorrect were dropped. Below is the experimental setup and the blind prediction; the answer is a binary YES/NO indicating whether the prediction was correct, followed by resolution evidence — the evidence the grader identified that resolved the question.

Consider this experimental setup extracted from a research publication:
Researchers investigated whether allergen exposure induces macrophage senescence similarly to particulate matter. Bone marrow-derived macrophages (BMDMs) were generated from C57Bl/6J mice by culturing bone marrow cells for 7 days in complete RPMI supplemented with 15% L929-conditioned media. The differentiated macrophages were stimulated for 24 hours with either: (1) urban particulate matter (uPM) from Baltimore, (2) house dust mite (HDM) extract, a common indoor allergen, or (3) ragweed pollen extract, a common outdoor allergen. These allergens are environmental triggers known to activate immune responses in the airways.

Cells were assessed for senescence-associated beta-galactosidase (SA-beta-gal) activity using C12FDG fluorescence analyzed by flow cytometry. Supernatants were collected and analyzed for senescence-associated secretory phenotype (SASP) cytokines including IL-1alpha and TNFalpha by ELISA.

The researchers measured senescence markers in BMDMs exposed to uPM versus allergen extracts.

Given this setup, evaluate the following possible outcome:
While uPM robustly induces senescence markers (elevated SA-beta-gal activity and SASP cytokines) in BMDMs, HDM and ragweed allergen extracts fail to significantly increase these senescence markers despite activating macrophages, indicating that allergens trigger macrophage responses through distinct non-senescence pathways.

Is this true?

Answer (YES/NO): YES